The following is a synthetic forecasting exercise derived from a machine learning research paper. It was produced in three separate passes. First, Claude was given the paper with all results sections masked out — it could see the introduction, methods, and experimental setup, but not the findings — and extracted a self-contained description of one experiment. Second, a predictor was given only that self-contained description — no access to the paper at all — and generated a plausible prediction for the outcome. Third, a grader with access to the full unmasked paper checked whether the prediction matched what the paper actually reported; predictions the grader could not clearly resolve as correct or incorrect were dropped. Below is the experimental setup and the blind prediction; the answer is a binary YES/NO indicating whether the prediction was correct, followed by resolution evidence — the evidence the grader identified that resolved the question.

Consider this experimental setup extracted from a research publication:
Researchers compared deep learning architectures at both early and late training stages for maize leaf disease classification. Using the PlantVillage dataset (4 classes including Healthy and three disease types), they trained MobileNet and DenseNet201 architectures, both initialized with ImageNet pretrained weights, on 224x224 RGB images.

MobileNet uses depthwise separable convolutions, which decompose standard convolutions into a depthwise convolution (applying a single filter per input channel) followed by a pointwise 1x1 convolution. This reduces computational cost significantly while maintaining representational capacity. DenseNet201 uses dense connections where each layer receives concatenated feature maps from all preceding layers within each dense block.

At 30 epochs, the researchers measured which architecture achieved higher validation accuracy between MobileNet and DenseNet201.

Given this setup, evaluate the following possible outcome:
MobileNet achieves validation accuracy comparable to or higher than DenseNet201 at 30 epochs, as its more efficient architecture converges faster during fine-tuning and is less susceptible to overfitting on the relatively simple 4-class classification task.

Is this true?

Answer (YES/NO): YES